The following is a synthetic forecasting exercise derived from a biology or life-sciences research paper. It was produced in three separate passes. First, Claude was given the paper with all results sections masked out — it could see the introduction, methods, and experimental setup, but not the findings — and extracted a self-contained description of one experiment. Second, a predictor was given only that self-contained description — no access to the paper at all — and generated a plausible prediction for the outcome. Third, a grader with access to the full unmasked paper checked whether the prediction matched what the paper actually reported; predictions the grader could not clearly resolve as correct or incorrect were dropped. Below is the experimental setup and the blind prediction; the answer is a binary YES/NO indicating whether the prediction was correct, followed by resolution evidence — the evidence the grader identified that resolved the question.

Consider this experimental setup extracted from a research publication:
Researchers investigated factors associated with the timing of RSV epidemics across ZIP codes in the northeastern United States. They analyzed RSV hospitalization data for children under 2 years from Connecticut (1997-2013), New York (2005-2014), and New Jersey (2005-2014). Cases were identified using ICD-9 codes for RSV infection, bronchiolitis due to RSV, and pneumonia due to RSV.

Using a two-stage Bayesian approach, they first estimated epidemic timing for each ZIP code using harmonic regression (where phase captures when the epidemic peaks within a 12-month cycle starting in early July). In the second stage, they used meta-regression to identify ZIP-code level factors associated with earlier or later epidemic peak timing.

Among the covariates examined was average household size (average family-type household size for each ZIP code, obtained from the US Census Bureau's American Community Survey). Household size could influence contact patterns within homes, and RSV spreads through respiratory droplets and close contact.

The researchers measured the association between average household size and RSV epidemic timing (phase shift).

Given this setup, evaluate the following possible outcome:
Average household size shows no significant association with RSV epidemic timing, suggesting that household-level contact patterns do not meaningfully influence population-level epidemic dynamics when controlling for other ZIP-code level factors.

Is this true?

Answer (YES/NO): NO